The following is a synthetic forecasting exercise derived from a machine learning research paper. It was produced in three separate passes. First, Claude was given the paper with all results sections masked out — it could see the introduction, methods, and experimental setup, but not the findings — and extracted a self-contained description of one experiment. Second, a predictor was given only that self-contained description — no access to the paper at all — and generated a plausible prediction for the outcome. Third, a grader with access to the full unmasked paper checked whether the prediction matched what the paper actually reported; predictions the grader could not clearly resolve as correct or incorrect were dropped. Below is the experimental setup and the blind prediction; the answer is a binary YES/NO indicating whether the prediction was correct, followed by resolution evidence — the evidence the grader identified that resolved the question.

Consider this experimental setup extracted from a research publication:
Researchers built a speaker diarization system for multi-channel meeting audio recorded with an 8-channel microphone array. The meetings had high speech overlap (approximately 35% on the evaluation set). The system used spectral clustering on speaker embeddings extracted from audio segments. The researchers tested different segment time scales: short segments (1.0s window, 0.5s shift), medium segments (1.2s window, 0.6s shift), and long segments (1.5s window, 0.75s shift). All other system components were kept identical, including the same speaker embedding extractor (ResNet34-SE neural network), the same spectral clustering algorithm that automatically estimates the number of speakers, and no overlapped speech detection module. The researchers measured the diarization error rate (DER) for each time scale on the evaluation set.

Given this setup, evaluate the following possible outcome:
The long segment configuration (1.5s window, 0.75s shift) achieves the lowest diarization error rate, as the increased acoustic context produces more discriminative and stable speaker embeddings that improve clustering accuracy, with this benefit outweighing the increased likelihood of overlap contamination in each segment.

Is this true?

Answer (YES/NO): NO